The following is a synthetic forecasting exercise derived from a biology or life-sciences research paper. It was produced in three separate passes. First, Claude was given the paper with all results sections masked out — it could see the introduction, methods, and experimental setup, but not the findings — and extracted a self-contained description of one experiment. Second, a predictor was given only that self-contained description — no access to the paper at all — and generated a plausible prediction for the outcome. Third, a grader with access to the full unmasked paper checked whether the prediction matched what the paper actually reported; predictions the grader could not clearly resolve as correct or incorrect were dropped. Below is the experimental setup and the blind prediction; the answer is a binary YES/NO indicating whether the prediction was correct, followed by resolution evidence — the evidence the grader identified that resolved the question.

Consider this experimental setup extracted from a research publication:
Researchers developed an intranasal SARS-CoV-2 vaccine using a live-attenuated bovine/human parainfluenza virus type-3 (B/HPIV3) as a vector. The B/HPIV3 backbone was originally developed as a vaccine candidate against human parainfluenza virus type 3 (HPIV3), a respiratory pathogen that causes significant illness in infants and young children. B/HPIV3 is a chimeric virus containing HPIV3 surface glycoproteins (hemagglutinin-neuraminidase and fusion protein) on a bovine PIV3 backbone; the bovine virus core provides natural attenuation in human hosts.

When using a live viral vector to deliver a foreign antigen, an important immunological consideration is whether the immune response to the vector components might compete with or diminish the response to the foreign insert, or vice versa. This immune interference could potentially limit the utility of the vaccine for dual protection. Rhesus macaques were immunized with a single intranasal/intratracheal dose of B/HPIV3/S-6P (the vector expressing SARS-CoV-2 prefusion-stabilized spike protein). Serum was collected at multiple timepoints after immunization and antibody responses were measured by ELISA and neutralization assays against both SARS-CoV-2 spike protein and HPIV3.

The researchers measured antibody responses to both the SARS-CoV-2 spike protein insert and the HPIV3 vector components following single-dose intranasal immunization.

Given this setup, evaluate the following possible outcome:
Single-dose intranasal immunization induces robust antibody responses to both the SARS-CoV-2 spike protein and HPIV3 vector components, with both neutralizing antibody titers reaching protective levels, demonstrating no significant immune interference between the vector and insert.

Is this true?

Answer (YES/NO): YES